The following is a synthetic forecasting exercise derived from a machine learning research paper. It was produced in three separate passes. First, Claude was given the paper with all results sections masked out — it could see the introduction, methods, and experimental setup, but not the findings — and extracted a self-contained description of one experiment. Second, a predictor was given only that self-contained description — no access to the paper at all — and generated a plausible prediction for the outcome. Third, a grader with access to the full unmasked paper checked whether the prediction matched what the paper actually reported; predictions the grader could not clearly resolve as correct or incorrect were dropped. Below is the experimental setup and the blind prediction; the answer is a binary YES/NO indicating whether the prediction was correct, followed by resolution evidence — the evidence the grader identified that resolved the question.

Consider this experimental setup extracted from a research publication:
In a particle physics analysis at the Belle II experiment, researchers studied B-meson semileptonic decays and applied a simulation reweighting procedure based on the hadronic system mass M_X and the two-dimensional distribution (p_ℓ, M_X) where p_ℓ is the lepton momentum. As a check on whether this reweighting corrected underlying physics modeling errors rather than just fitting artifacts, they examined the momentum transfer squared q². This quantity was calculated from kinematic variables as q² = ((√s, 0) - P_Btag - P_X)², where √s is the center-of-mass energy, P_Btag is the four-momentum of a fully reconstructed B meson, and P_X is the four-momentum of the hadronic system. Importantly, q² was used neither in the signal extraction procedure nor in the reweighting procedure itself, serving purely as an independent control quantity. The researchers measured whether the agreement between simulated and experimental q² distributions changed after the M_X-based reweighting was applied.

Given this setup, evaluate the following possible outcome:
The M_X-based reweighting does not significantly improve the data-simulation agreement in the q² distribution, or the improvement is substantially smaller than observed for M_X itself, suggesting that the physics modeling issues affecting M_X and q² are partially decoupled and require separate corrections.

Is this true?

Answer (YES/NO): NO